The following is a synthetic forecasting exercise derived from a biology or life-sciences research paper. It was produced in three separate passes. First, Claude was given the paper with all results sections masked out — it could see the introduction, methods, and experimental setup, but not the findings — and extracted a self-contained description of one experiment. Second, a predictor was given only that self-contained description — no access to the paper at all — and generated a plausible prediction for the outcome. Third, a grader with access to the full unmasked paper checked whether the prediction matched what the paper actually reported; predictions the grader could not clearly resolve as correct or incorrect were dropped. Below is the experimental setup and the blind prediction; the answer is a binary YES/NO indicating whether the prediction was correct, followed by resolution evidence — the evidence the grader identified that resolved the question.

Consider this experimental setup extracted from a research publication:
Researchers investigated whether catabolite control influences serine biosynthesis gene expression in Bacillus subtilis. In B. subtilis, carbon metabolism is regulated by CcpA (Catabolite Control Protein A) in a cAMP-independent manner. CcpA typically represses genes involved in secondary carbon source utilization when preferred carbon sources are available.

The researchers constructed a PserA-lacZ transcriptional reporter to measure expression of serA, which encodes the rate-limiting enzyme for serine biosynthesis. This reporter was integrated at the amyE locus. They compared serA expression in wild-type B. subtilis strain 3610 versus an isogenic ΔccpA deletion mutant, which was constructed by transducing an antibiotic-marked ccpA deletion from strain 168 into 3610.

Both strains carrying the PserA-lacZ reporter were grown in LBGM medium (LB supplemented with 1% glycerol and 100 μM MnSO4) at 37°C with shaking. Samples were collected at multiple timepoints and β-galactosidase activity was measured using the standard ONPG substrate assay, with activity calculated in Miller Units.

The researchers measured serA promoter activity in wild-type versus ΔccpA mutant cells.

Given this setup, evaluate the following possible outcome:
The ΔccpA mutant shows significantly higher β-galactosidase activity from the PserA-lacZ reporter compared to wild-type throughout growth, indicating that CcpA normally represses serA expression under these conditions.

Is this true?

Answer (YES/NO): NO